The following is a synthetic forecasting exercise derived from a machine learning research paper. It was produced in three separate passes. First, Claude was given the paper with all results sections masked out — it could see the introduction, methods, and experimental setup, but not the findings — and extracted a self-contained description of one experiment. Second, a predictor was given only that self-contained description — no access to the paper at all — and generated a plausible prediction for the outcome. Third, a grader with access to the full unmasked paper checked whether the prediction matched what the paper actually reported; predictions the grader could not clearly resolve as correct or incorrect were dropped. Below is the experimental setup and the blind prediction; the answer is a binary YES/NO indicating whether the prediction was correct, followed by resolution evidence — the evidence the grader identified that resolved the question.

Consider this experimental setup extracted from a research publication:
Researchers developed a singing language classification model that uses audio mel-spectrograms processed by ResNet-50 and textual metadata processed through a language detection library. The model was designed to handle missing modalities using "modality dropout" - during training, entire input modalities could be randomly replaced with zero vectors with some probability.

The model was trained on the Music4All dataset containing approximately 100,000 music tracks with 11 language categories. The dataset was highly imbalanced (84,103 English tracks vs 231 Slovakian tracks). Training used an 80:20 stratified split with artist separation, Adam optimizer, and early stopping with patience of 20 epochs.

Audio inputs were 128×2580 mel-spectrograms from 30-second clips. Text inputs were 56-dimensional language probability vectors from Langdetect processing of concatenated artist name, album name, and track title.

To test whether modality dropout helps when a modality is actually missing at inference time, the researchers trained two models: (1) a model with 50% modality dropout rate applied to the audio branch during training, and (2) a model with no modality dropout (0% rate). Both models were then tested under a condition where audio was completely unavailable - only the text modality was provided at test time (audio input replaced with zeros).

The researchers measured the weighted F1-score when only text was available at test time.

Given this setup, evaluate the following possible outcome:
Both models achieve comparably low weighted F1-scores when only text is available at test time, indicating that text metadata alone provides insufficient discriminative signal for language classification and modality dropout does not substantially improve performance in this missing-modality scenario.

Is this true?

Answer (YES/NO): NO